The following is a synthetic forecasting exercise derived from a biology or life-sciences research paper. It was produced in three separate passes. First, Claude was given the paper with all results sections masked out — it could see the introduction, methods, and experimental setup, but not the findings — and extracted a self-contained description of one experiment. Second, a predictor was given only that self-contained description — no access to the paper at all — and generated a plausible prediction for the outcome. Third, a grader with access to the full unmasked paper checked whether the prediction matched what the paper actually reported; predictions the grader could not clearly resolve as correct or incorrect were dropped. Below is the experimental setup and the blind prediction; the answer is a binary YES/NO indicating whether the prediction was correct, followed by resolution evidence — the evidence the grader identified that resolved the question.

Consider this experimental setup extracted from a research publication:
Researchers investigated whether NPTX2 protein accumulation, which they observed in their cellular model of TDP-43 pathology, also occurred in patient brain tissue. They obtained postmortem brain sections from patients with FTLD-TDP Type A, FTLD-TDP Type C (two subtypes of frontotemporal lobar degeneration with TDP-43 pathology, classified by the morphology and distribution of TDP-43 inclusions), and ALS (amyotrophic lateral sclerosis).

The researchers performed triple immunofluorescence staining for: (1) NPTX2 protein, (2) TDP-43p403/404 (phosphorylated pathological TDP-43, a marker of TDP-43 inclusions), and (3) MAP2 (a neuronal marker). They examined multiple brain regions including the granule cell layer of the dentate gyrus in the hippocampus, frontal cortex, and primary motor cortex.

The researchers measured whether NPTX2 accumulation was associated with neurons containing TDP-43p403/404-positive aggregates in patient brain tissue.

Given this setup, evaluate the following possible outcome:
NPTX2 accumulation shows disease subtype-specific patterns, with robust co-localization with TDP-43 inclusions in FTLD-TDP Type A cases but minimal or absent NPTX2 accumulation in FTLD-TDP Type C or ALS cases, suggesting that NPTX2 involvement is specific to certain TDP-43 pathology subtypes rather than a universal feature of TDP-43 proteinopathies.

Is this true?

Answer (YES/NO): NO